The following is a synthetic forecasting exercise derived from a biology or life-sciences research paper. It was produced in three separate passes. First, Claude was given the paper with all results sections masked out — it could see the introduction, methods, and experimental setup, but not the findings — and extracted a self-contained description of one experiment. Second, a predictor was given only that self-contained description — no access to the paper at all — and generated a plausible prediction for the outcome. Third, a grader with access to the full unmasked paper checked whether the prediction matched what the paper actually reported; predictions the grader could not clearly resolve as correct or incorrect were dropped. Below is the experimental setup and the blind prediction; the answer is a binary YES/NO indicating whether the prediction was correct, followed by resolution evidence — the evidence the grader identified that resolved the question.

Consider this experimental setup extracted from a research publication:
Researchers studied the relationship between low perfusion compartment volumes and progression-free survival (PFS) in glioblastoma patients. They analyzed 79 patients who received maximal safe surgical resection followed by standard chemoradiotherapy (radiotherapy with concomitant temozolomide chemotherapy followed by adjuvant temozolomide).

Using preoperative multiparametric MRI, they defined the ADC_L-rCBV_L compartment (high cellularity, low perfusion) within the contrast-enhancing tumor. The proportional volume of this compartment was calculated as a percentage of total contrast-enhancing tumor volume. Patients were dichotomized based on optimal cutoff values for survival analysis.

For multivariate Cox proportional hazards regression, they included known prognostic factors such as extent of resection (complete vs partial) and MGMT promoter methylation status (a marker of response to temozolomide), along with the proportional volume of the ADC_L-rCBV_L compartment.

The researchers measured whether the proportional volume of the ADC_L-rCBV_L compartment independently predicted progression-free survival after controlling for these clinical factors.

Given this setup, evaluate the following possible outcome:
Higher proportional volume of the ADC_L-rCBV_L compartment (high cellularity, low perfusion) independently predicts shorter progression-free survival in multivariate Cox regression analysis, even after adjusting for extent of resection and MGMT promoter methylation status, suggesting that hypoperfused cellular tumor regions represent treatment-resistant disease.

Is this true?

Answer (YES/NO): NO